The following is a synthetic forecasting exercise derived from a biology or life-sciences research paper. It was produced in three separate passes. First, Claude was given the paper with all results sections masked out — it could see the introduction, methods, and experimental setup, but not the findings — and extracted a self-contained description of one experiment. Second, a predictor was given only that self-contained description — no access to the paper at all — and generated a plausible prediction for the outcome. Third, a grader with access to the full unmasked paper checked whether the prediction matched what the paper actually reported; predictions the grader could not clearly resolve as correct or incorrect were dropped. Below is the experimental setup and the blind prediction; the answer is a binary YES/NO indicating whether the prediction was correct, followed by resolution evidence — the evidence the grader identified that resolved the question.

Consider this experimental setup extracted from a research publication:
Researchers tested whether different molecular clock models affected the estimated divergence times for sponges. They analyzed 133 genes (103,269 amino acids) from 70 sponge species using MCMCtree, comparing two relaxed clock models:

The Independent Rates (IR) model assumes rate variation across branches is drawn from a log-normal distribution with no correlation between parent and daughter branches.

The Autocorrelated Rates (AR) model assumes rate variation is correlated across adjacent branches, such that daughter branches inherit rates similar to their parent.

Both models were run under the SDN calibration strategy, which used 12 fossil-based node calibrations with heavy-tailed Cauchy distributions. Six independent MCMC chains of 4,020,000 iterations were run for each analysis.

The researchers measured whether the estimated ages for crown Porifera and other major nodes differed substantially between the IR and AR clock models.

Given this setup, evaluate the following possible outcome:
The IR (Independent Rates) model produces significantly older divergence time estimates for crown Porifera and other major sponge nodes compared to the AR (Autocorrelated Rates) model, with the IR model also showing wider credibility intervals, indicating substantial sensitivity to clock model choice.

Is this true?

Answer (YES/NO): NO